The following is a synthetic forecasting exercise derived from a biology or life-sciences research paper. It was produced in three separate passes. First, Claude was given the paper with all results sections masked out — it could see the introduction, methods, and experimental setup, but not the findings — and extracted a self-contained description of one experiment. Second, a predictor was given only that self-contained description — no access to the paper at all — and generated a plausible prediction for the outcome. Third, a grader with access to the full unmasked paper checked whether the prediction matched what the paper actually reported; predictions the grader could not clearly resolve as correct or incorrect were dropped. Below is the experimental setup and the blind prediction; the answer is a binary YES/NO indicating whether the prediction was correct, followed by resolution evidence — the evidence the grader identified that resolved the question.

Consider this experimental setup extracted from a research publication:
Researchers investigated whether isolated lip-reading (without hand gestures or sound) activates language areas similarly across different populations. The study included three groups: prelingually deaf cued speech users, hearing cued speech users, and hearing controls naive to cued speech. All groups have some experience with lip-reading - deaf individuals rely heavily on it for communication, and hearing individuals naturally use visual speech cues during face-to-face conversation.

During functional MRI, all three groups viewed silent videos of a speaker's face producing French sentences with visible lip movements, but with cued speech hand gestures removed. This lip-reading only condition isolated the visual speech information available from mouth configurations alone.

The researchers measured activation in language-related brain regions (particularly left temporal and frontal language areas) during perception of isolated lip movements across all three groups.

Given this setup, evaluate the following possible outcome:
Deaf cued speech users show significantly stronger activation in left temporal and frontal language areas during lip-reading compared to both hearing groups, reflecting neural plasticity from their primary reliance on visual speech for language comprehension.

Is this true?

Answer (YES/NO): NO